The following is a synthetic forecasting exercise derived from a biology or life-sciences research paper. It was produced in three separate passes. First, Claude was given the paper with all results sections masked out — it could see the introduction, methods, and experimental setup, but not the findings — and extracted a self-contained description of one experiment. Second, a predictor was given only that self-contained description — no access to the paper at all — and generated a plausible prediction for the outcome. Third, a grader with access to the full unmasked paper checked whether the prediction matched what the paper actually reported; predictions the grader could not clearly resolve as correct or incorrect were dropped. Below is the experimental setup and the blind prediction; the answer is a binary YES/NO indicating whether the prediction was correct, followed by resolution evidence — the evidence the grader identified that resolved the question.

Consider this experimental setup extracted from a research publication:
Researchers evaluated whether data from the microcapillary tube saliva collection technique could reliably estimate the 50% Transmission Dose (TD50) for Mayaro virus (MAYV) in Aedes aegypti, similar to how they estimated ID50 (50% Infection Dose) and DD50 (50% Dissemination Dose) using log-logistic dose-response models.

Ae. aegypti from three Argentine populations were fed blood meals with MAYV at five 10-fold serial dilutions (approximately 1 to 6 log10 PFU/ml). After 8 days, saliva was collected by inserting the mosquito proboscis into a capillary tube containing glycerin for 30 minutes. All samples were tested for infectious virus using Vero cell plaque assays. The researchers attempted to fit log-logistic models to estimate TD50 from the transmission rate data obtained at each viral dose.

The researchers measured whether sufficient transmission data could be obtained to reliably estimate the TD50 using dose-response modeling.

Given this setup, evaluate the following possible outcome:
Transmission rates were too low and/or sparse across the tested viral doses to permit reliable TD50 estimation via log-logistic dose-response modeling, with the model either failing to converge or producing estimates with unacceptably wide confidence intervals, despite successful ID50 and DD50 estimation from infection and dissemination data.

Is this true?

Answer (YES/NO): YES